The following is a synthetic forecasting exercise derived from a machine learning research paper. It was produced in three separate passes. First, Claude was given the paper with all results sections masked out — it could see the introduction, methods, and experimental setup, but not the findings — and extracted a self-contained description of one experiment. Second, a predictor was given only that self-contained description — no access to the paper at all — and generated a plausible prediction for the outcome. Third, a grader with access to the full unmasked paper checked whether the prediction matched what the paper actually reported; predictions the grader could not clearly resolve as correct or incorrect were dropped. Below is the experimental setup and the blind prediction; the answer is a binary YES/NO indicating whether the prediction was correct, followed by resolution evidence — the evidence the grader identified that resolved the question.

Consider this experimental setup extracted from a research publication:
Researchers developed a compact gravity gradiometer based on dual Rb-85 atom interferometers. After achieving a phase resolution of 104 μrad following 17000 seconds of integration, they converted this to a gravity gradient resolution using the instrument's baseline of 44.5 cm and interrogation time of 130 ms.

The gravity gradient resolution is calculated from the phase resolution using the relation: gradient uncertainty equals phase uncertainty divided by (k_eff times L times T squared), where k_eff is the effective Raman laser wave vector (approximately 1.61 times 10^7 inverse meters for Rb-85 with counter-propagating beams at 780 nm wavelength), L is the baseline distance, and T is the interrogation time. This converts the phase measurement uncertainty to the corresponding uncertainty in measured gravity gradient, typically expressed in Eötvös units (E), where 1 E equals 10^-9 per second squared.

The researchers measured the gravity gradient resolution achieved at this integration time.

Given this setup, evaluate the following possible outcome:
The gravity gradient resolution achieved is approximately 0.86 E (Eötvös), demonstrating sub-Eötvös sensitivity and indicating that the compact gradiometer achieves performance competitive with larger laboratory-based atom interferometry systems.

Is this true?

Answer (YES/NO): YES